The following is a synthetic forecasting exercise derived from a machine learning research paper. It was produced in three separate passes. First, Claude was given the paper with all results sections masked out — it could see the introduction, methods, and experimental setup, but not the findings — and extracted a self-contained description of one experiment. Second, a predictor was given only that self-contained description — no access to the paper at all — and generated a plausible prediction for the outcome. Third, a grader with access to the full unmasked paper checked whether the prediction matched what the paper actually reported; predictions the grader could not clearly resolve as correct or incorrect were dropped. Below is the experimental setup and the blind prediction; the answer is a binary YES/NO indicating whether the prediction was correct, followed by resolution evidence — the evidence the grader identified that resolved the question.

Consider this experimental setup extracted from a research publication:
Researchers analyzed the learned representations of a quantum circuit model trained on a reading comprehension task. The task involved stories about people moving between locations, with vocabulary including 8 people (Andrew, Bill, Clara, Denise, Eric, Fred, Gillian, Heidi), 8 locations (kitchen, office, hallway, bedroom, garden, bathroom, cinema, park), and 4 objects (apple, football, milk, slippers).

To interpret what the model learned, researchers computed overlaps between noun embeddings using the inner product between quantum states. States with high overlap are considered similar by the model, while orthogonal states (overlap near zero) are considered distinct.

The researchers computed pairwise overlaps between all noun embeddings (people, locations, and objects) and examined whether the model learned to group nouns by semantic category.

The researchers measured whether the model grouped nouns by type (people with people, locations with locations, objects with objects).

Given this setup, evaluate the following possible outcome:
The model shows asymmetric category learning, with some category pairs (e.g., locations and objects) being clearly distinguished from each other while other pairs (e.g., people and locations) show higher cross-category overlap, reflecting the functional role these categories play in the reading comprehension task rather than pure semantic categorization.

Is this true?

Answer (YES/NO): NO